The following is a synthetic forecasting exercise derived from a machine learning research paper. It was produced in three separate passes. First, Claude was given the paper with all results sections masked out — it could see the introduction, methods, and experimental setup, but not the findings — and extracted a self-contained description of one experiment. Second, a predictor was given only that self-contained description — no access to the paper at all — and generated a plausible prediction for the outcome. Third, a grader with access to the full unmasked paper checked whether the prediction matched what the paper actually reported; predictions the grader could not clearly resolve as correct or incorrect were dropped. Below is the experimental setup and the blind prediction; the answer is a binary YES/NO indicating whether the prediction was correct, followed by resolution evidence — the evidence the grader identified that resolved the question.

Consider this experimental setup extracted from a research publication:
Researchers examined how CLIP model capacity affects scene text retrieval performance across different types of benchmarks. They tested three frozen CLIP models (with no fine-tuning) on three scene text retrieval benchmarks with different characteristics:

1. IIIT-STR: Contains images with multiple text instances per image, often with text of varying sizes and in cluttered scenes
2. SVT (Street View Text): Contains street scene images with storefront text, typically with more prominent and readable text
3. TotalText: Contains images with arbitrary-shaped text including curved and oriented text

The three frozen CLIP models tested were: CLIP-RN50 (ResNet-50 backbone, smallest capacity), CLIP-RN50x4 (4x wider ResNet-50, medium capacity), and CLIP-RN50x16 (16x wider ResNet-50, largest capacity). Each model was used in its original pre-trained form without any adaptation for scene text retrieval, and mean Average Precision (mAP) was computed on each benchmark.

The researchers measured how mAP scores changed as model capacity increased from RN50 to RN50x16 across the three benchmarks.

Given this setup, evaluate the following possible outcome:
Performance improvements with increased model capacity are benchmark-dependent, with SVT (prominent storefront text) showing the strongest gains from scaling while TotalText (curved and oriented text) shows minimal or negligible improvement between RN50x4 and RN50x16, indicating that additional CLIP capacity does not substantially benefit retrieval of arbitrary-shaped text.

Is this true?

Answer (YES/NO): NO